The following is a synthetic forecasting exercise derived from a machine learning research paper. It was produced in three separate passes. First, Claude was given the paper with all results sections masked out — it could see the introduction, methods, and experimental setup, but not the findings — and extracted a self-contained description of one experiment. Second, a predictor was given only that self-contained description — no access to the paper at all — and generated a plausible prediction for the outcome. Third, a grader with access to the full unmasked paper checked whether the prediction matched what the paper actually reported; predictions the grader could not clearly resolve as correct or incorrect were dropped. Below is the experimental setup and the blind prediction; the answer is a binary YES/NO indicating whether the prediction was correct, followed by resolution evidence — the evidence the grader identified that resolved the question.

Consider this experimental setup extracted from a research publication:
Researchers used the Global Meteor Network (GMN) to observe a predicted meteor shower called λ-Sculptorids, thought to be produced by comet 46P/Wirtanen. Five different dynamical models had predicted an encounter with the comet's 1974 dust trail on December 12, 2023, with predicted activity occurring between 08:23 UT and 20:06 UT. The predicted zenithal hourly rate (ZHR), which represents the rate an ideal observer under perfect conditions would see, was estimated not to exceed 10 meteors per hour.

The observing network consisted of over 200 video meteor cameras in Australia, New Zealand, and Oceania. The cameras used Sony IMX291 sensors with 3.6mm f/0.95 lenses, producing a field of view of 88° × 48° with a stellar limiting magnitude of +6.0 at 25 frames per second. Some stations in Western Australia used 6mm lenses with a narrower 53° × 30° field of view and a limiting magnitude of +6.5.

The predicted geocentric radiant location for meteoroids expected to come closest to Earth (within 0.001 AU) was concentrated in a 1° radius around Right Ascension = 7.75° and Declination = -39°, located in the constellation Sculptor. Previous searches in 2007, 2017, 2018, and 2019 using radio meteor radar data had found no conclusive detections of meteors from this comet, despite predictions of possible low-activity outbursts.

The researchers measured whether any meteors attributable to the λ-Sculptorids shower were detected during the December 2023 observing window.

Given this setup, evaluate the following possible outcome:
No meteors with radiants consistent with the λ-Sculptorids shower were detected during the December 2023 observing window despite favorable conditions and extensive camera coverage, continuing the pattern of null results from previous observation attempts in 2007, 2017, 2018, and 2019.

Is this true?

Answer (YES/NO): NO